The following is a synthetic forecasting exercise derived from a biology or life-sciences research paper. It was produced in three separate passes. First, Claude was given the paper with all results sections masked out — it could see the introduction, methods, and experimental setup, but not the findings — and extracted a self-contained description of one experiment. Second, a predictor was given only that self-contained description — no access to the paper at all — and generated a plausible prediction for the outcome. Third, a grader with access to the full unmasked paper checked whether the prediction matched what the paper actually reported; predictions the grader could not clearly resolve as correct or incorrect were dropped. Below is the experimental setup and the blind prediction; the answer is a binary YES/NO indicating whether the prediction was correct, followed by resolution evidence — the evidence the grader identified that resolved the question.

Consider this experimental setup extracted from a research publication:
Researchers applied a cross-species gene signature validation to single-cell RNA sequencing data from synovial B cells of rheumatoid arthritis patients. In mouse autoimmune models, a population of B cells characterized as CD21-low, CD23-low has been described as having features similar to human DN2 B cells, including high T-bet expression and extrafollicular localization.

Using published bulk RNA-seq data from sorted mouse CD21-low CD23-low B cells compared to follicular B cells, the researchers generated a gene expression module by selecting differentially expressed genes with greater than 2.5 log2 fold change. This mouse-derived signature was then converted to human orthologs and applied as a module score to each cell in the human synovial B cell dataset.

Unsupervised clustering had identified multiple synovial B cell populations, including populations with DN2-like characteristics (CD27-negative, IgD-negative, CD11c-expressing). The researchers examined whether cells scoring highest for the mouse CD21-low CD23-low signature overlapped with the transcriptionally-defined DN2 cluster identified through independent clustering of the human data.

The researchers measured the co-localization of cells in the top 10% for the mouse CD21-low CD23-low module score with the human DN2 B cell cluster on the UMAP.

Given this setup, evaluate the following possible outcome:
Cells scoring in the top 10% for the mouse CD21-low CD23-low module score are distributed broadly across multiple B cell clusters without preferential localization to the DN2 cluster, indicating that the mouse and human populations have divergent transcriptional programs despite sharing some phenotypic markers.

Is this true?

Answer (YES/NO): NO